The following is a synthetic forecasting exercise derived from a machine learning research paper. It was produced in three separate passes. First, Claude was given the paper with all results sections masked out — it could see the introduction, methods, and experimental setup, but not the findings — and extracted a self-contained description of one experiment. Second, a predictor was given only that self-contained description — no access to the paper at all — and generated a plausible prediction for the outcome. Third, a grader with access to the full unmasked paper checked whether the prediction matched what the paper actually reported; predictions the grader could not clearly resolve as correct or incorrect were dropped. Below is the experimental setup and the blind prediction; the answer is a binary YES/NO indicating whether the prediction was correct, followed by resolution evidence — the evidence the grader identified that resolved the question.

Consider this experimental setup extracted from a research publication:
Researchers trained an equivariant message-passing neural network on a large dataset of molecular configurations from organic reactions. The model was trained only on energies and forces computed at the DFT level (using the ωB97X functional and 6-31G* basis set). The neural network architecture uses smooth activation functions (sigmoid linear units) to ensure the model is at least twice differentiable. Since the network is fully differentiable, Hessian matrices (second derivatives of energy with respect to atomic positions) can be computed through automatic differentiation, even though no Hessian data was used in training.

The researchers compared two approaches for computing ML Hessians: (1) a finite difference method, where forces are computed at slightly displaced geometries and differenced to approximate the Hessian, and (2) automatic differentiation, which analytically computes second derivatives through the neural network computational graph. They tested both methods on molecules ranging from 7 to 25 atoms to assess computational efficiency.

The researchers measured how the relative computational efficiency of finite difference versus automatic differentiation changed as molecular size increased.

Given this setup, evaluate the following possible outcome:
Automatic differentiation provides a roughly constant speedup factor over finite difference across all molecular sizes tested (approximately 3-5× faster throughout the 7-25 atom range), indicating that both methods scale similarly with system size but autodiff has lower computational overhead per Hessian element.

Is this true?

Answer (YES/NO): NO